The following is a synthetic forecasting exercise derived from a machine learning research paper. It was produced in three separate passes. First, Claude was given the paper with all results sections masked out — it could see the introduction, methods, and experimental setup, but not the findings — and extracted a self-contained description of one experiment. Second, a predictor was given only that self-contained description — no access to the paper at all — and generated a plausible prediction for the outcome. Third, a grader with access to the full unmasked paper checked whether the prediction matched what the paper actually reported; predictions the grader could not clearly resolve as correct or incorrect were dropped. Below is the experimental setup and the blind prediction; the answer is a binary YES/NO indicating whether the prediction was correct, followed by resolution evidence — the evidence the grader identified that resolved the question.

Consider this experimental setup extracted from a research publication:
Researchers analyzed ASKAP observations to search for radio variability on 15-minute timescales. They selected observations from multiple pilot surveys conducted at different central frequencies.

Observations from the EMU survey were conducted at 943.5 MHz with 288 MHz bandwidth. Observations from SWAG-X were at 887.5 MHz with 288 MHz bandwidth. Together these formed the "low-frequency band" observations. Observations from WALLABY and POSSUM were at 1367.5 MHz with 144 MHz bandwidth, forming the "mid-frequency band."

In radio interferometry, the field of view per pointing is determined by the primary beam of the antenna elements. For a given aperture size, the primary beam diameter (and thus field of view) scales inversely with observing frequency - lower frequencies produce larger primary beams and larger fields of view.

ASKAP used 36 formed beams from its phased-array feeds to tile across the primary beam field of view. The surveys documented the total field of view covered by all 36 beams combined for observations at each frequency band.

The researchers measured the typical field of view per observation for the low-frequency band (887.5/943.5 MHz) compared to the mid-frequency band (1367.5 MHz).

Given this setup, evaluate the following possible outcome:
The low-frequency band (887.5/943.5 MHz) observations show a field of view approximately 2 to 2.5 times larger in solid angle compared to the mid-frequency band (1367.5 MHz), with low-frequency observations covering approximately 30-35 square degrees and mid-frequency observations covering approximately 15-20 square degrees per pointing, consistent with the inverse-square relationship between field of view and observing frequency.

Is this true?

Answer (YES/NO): NO